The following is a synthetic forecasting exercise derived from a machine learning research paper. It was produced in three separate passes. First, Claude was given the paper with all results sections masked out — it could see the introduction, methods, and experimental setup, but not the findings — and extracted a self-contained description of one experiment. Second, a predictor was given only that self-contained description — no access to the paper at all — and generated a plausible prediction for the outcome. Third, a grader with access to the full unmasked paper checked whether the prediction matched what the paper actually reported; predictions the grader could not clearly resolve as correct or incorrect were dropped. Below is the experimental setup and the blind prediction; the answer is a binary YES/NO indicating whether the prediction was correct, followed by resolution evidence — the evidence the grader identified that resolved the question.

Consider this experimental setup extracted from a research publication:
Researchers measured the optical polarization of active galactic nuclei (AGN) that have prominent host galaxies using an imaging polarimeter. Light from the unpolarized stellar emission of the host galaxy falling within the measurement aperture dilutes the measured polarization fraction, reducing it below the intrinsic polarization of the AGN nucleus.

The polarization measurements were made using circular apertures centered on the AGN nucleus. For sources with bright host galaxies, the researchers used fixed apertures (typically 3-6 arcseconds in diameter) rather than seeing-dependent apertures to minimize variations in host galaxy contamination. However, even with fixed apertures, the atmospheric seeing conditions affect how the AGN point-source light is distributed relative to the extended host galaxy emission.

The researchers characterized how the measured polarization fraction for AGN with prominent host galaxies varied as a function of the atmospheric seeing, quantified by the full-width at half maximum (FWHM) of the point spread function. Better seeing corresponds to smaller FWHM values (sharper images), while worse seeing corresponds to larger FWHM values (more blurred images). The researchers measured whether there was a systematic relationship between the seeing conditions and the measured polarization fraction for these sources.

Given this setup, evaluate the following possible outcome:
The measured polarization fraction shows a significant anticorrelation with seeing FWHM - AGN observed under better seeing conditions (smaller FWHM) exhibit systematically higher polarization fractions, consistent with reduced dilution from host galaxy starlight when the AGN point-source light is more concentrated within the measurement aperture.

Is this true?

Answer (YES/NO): YES